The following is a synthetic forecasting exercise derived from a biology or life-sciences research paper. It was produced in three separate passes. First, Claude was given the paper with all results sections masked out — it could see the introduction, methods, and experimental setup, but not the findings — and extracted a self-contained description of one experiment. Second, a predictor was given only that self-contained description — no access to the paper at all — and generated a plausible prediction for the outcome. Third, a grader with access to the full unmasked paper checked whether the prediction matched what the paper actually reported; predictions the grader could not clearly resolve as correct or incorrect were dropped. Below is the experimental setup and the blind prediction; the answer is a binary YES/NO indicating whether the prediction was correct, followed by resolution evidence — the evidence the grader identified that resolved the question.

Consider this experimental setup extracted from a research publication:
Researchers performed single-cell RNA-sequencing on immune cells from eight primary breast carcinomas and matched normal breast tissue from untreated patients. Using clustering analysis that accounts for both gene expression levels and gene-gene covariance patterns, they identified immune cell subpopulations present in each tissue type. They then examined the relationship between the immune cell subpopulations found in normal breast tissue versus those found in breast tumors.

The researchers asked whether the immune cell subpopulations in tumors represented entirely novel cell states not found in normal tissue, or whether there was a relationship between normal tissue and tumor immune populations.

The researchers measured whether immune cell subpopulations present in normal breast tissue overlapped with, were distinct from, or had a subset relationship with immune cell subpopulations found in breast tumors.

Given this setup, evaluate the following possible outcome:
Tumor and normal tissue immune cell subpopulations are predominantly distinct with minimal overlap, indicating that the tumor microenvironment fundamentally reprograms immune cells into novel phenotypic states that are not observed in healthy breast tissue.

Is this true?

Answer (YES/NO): NO